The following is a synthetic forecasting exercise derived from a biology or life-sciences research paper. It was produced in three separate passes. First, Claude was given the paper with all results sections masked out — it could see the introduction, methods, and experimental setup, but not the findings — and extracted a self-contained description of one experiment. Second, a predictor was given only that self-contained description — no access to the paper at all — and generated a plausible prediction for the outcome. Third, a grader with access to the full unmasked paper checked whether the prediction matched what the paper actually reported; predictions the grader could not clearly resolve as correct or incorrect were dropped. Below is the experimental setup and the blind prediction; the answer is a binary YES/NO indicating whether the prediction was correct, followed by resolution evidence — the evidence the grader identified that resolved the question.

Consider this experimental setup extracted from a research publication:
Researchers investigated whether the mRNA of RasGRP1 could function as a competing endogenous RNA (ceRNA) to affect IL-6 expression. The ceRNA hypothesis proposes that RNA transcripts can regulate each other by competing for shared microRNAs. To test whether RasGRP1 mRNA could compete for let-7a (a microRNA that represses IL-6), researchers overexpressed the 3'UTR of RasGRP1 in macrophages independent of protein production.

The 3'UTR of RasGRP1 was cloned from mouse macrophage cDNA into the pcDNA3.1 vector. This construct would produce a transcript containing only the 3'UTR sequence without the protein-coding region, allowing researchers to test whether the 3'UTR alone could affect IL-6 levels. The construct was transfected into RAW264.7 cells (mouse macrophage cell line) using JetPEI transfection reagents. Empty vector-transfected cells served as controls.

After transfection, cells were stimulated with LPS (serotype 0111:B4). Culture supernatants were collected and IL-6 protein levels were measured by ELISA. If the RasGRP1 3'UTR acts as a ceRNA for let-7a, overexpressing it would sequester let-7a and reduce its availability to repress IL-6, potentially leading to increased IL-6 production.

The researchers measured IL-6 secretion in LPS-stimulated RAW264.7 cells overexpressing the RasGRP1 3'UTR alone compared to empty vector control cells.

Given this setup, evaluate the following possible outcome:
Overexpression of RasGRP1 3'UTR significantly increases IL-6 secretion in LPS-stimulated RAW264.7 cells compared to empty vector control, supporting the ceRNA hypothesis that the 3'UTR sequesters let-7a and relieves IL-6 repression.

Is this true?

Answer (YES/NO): YES